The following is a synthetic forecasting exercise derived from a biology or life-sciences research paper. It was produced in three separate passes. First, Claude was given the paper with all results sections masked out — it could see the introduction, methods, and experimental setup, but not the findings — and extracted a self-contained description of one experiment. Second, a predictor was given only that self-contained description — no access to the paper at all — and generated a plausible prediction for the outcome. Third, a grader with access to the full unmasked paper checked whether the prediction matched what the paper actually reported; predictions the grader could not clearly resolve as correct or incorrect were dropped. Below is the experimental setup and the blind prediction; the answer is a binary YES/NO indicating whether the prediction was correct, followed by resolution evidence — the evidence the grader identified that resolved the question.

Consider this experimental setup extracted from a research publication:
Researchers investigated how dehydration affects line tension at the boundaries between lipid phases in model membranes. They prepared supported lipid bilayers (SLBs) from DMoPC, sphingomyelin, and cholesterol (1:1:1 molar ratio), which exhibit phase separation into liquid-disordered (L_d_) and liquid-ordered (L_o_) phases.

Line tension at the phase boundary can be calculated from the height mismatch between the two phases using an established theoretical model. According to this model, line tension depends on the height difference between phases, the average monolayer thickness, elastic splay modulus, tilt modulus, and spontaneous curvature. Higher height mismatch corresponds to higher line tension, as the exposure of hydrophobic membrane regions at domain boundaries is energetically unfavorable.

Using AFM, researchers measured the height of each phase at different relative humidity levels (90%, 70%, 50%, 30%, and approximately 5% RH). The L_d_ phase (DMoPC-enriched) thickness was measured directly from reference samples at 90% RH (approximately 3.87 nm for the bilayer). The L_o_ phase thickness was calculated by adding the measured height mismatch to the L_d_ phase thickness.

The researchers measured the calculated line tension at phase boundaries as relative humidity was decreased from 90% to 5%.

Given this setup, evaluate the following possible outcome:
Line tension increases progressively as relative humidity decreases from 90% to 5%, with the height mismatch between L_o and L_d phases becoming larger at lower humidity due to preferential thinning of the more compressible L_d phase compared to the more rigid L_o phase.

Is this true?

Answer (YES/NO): NO